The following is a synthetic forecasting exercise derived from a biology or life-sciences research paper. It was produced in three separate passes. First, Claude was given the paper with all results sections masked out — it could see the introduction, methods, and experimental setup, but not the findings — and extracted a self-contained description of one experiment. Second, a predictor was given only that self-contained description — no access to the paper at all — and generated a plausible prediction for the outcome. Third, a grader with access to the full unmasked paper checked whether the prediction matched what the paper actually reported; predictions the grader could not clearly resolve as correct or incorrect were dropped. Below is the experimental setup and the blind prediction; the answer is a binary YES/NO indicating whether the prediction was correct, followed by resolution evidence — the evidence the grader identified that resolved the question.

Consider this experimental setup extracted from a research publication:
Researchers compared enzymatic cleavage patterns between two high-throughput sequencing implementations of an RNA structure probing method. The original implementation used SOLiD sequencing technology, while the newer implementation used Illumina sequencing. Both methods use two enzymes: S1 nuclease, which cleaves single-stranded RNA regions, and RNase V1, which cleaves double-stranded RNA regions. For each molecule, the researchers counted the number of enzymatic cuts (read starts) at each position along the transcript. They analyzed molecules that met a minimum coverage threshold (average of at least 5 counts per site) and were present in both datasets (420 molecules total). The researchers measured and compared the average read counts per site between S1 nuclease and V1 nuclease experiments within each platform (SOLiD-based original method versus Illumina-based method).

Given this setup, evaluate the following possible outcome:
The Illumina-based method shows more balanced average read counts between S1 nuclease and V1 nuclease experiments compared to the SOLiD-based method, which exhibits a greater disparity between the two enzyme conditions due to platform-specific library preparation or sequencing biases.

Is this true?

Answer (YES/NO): NO